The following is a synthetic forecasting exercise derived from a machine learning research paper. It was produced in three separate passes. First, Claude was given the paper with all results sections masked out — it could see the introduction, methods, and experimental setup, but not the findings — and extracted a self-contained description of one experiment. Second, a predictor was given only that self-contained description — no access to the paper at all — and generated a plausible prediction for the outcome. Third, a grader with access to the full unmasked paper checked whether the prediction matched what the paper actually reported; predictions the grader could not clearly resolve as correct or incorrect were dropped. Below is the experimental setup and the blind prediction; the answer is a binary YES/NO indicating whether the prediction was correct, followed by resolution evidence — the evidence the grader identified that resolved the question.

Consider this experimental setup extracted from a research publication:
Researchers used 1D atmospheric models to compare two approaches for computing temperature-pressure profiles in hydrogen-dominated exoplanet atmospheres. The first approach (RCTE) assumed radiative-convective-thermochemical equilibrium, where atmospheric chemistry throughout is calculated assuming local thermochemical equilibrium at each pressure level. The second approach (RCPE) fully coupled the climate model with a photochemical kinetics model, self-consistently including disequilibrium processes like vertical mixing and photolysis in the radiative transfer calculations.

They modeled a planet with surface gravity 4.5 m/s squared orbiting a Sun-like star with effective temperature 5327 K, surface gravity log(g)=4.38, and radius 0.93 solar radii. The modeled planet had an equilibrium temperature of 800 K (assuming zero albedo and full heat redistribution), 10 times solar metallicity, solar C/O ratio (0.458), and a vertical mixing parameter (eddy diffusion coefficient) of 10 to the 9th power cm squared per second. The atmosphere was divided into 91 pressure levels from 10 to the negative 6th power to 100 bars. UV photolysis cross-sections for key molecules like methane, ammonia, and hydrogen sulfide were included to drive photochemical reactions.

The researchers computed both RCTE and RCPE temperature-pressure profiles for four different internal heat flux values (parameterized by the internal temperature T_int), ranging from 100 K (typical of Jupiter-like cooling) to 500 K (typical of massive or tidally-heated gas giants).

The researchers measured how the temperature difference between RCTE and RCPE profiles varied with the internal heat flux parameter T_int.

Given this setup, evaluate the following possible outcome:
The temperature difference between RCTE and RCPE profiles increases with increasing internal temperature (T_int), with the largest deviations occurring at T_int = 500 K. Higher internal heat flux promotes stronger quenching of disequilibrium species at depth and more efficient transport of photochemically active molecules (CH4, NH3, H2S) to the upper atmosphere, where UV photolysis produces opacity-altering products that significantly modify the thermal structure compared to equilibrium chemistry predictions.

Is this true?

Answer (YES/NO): NO